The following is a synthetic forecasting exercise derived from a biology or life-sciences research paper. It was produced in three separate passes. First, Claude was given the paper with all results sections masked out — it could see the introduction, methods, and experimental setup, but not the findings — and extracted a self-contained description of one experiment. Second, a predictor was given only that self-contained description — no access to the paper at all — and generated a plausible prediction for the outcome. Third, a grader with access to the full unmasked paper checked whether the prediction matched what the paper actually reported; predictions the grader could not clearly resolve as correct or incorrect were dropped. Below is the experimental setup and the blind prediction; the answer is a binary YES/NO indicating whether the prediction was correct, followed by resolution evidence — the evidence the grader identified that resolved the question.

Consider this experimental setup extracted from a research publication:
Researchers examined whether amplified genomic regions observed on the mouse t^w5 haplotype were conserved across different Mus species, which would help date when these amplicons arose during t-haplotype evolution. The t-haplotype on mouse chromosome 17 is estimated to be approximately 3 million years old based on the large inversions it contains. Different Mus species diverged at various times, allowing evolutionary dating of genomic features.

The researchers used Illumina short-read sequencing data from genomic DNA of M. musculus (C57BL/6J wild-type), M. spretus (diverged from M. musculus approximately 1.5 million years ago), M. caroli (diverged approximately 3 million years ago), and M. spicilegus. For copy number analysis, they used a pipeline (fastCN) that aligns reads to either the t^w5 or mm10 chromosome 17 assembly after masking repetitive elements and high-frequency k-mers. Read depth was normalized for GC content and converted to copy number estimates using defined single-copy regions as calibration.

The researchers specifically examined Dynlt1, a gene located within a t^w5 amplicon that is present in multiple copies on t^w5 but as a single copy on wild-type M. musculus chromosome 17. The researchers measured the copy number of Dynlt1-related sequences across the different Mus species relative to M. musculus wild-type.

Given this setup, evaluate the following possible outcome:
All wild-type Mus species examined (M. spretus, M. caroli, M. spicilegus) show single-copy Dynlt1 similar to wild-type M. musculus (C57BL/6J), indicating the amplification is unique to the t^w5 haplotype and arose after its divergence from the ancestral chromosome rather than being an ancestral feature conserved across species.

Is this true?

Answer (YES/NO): NO